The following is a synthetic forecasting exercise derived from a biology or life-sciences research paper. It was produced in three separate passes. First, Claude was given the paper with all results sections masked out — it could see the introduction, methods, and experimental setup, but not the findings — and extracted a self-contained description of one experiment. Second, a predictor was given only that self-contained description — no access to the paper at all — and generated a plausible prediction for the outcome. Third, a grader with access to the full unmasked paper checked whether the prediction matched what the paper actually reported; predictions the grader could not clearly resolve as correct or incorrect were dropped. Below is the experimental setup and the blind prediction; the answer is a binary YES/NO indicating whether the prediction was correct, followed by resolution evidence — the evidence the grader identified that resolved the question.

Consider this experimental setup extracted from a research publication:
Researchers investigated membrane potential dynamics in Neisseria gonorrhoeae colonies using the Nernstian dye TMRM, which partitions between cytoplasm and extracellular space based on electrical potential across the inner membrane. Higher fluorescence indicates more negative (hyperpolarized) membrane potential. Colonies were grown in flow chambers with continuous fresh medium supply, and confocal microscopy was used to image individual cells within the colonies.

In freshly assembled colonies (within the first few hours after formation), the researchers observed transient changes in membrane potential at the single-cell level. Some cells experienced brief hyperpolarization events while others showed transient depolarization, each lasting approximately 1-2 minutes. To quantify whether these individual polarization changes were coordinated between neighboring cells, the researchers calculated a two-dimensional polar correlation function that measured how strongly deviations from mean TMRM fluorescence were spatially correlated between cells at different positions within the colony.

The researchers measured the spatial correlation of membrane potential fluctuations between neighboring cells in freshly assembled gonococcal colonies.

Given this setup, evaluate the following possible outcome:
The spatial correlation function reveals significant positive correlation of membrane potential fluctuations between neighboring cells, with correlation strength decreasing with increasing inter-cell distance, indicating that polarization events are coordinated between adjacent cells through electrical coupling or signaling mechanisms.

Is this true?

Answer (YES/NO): NO